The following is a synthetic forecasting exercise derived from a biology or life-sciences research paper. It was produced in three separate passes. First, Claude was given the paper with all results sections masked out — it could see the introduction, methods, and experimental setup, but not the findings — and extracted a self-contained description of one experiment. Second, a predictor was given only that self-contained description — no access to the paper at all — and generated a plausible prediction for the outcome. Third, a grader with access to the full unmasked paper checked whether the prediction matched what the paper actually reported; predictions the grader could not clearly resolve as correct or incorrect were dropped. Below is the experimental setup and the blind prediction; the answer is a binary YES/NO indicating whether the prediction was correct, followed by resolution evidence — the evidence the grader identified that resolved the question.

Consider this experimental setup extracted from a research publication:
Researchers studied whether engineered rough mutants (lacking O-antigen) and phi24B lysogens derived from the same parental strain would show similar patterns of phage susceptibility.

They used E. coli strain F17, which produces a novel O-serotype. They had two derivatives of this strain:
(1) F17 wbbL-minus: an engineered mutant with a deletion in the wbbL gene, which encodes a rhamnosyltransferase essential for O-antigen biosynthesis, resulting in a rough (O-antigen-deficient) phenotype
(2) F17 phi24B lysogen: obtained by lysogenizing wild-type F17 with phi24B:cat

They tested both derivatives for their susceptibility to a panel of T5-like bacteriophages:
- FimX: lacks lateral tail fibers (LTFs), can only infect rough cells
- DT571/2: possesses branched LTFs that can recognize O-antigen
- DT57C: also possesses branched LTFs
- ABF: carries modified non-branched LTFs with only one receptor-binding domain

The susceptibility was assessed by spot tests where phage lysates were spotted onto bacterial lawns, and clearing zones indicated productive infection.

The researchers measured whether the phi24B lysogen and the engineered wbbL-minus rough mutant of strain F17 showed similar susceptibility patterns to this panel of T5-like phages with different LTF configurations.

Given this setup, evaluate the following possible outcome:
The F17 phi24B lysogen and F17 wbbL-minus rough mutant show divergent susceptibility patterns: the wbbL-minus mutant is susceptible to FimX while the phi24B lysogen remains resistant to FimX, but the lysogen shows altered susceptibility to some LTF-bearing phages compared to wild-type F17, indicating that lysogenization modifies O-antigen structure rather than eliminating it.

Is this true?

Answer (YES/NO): NO